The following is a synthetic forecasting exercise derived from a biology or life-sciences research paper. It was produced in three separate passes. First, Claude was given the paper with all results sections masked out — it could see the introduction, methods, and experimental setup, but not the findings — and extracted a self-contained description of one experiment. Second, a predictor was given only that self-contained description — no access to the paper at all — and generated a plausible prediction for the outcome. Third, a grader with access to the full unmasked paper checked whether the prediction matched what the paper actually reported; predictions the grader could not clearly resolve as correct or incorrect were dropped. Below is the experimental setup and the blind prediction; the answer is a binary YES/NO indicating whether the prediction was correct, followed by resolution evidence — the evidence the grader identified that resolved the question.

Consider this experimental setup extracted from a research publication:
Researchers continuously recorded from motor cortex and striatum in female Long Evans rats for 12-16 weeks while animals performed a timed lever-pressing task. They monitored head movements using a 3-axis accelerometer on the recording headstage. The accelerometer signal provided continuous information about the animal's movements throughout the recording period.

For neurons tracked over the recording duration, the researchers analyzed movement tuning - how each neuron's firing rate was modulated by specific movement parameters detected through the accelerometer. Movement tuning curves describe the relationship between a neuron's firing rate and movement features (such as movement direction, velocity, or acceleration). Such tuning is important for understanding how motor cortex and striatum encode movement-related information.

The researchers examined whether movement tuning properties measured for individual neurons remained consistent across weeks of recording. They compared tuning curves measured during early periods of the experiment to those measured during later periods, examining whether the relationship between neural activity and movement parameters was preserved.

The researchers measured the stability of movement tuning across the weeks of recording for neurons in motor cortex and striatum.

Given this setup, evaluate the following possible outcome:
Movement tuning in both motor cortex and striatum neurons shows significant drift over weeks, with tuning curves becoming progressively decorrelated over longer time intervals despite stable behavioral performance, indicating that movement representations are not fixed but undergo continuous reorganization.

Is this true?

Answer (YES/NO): NO